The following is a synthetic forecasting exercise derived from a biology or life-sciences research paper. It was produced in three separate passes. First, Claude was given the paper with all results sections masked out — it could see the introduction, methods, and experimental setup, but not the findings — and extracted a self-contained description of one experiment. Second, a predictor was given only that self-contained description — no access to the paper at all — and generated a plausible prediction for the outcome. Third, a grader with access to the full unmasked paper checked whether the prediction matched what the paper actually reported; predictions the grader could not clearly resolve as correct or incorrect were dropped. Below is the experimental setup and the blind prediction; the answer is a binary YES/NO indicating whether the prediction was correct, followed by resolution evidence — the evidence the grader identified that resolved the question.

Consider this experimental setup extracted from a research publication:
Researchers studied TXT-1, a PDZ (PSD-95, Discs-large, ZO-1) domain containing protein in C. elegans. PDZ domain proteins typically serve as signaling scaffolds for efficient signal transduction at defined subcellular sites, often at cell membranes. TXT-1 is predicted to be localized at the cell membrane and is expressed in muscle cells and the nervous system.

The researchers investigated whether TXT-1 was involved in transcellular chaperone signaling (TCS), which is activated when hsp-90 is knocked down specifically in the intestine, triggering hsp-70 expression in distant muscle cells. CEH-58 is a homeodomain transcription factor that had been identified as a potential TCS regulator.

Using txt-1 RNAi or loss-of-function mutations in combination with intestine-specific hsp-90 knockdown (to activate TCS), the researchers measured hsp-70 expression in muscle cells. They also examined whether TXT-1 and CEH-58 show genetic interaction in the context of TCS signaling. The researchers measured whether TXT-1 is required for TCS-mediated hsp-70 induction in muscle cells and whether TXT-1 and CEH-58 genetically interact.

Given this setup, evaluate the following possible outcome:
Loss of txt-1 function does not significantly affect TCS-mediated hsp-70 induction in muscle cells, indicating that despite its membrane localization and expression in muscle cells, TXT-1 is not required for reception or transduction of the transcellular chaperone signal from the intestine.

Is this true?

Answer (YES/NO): NO